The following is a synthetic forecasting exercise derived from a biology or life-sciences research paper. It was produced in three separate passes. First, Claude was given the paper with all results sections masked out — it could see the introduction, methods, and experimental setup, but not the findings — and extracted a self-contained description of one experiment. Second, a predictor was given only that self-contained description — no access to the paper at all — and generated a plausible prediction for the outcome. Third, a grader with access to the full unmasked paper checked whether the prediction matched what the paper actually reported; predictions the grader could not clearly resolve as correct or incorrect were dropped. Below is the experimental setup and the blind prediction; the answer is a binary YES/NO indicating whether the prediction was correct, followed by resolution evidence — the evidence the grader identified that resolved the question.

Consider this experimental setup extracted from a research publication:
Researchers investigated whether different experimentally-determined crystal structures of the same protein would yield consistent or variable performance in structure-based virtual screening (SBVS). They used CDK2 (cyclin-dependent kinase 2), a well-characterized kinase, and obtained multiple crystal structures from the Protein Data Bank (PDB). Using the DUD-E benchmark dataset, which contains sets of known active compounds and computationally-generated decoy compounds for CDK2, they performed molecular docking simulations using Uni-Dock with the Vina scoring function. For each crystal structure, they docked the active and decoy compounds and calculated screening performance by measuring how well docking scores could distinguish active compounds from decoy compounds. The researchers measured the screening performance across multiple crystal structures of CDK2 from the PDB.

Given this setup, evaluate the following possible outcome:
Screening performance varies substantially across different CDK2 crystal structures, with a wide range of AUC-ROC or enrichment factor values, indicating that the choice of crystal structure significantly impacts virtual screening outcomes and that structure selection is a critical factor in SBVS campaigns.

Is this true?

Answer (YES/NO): YES